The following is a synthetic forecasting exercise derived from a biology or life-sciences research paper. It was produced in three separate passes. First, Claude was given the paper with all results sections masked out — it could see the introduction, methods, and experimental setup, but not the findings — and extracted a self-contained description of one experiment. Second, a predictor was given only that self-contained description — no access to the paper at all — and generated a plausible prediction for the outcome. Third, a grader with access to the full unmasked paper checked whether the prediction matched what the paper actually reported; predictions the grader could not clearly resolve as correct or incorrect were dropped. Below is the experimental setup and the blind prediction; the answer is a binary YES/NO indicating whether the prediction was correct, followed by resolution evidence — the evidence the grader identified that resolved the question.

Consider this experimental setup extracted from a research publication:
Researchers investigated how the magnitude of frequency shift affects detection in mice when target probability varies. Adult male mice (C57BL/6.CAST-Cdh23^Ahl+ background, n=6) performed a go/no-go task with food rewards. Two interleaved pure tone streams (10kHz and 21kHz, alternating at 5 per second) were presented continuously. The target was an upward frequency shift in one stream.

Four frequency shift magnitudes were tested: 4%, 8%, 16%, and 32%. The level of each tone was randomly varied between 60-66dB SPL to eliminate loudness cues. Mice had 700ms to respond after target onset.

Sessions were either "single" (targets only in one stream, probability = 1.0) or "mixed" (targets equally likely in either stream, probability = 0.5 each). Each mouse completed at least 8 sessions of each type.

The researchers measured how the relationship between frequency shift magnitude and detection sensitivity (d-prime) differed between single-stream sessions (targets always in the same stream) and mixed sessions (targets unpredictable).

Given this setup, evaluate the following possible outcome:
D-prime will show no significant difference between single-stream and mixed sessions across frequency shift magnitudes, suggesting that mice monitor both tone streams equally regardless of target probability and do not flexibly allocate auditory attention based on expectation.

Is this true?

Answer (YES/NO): NO